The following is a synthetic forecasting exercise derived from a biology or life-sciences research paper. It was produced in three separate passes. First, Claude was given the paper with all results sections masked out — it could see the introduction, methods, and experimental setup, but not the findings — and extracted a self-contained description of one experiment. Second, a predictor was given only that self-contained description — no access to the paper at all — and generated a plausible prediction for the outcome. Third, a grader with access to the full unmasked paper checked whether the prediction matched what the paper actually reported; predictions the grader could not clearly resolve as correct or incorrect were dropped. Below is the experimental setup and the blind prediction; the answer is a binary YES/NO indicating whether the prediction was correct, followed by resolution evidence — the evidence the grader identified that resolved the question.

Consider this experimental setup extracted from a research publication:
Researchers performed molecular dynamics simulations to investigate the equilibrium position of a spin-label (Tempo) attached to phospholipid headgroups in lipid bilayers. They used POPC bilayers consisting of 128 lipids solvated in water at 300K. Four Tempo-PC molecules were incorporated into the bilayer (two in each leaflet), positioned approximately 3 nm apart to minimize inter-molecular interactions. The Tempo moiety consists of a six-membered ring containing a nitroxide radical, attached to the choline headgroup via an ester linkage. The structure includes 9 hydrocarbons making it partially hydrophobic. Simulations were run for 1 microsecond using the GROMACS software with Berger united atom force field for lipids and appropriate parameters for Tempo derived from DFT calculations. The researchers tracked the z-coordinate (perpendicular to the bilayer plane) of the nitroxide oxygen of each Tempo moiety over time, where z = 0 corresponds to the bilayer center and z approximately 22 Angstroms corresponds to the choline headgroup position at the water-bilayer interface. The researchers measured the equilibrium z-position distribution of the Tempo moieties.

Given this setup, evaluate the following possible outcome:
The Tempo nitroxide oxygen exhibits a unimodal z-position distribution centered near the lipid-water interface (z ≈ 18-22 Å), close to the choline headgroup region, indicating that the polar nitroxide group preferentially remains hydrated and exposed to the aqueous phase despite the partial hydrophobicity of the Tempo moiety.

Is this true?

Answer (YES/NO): NO